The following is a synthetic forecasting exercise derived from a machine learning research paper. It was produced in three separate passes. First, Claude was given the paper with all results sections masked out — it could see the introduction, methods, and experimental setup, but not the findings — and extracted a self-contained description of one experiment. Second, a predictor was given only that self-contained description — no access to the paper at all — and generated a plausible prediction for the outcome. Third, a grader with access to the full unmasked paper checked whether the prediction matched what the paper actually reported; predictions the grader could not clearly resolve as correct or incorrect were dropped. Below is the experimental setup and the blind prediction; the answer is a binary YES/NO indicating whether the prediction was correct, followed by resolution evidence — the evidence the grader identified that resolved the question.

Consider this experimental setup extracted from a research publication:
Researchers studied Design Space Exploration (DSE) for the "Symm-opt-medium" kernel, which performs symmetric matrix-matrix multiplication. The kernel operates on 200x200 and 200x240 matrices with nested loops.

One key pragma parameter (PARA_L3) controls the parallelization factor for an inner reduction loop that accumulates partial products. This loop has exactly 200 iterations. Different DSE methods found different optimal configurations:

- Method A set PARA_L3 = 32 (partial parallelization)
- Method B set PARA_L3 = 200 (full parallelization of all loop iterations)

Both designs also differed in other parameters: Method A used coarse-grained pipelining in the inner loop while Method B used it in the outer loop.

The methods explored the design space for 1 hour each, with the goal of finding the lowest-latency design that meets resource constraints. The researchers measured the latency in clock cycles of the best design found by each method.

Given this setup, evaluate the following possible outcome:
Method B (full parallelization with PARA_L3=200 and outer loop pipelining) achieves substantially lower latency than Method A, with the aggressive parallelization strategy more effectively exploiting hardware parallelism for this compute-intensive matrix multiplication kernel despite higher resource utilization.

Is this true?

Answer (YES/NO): YES